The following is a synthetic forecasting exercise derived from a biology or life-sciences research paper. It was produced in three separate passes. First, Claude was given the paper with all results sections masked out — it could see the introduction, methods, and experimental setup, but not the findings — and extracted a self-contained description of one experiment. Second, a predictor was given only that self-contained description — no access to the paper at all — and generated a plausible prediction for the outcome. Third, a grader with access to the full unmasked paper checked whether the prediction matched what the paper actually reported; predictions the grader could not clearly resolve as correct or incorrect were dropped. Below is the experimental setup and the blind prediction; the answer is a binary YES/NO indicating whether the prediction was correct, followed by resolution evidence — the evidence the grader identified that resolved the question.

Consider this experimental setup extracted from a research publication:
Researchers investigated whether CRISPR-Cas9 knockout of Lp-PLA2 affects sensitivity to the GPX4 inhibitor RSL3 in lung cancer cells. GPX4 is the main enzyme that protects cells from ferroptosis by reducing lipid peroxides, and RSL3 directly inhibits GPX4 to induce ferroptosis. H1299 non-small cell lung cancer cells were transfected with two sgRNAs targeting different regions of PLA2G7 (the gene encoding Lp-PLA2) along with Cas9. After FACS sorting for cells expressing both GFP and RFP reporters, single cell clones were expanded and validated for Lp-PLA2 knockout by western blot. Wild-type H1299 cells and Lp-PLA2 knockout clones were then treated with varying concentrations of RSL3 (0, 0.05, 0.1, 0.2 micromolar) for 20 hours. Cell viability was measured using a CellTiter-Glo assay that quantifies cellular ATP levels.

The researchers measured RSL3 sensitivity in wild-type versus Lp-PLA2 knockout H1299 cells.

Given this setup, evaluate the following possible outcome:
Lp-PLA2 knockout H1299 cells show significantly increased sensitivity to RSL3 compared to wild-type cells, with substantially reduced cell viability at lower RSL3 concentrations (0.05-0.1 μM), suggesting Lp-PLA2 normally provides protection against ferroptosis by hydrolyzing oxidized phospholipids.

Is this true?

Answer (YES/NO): YES